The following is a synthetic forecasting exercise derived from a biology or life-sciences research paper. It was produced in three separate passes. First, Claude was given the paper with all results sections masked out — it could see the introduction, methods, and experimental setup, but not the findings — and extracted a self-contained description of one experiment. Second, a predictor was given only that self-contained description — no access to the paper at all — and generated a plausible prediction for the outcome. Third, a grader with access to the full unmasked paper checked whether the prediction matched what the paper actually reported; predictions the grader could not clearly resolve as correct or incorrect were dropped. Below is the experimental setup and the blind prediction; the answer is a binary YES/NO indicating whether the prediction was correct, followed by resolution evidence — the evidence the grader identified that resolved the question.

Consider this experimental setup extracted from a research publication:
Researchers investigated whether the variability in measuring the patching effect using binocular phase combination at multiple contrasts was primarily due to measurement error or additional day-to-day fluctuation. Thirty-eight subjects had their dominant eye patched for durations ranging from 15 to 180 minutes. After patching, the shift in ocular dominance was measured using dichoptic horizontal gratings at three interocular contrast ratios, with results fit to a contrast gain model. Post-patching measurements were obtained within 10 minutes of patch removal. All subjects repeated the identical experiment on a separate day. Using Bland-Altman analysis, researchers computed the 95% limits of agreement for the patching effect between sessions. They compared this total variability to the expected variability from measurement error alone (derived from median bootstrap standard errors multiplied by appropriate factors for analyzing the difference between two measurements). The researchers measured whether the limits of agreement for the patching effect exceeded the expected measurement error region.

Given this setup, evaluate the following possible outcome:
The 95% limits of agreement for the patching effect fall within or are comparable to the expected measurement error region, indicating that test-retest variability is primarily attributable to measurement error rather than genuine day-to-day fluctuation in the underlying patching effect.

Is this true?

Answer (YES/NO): NO